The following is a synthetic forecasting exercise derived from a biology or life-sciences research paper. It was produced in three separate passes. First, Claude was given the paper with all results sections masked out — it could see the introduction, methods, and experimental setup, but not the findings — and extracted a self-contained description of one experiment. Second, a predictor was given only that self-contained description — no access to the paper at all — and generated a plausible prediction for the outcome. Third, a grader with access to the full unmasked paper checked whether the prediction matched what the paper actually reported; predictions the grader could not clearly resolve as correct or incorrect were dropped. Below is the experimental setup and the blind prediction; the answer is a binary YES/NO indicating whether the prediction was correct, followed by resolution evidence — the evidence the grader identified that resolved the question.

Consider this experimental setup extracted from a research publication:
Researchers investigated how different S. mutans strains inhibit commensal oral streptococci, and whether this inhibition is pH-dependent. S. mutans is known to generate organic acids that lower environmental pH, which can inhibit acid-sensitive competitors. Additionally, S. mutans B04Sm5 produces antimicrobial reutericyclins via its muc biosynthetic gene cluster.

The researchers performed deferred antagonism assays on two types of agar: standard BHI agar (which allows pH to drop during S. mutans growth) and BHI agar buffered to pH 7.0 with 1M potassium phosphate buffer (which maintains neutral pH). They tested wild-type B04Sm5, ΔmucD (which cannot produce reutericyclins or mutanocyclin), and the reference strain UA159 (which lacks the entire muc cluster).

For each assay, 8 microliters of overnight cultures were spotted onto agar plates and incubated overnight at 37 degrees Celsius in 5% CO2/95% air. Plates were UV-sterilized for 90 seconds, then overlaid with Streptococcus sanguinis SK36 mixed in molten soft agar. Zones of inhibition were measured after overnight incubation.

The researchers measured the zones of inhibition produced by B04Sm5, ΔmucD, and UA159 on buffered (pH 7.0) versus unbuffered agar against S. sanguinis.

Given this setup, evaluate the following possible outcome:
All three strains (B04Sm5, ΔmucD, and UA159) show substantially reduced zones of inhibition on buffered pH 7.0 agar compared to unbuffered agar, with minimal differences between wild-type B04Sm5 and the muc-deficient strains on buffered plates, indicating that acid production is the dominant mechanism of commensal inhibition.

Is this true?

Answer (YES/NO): NO